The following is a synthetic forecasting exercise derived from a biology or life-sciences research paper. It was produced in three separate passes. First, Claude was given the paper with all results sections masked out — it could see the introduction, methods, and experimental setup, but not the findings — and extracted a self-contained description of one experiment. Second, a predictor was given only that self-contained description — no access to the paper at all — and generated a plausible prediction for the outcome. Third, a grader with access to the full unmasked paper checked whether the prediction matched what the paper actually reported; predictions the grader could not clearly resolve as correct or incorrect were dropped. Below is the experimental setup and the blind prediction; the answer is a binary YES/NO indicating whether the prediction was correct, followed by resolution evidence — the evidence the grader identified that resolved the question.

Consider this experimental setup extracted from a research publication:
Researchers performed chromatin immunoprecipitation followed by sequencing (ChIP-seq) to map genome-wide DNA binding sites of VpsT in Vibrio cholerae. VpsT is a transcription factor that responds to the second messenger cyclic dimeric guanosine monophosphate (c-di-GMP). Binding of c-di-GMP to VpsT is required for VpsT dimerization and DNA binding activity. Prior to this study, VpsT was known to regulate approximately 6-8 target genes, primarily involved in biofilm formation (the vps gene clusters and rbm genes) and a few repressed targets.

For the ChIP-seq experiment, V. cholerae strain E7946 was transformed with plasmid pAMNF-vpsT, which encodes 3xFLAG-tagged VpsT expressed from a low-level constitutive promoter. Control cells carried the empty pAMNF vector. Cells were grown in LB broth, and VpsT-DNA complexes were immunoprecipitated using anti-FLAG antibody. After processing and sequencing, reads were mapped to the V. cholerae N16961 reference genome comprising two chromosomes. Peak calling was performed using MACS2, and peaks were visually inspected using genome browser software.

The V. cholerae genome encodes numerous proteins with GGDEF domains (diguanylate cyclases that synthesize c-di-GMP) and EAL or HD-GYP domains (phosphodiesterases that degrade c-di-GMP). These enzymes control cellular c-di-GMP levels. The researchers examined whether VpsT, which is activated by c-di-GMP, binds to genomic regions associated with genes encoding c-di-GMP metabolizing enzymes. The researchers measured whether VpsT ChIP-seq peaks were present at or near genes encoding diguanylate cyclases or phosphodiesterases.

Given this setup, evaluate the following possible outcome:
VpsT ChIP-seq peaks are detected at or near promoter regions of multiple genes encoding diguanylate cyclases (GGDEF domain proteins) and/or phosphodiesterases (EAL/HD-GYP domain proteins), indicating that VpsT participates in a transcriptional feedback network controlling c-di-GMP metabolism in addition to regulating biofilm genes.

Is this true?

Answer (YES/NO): YES